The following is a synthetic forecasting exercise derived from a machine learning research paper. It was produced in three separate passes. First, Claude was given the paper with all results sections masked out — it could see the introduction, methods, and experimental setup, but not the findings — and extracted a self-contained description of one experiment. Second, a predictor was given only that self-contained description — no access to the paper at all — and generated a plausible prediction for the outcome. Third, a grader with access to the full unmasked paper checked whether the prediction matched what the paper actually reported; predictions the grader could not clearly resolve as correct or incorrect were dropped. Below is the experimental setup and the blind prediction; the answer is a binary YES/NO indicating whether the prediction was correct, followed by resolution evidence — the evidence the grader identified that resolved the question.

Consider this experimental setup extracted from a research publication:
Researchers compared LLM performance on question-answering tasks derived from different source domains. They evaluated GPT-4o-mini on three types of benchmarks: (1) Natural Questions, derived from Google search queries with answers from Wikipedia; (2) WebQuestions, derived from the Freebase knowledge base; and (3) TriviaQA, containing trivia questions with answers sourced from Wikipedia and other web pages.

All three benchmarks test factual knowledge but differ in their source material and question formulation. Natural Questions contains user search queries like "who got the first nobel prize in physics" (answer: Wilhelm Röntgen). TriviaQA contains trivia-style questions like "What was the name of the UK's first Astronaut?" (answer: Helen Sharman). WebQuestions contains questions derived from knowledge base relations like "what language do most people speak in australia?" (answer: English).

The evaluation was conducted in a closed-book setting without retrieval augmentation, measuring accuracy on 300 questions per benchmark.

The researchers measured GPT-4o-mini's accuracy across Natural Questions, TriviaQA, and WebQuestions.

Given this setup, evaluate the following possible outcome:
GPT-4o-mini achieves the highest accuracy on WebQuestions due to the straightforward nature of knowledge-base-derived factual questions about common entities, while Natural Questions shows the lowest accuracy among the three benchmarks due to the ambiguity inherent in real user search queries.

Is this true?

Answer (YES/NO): NO